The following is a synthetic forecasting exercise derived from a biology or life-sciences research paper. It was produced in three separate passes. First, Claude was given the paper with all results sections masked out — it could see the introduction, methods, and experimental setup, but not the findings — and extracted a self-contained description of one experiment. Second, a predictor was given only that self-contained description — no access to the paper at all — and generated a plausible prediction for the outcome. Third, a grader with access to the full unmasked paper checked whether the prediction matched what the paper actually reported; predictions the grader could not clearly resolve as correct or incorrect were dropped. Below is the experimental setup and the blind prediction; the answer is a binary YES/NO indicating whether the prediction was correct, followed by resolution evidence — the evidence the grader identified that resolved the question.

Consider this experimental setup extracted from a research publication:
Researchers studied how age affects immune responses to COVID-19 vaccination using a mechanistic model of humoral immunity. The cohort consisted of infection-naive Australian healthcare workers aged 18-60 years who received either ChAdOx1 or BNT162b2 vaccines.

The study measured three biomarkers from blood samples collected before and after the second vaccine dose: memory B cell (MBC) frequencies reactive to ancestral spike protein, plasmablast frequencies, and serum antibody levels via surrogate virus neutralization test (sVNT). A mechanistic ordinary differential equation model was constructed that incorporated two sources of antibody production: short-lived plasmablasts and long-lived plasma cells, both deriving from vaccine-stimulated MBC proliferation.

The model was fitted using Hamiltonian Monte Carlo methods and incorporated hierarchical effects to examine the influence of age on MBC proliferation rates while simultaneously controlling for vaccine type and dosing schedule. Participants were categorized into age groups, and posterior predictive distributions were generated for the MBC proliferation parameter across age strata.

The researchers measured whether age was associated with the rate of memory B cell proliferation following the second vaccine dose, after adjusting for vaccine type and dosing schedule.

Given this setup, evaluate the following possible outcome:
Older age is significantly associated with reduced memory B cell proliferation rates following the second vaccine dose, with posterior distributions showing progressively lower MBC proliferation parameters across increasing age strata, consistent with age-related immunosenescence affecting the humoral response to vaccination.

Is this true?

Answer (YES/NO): NO